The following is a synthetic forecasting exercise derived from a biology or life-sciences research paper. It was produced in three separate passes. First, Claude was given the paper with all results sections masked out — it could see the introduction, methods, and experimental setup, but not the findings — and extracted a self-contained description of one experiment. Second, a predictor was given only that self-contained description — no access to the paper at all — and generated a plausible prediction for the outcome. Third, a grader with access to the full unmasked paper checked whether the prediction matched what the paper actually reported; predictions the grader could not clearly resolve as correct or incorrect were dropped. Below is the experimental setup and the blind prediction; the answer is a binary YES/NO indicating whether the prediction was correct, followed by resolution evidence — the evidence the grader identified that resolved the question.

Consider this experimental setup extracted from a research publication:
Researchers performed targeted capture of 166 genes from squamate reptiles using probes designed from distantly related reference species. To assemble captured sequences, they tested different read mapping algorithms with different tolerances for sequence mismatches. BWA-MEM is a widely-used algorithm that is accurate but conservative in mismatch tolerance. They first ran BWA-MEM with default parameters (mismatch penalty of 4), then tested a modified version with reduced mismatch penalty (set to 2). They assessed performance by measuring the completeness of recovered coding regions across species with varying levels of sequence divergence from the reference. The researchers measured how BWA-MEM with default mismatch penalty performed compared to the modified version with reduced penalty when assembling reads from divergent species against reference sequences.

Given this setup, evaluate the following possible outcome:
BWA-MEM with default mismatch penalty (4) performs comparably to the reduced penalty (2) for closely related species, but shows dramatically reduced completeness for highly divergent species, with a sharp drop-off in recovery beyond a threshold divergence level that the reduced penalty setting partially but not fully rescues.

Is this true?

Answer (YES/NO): NO